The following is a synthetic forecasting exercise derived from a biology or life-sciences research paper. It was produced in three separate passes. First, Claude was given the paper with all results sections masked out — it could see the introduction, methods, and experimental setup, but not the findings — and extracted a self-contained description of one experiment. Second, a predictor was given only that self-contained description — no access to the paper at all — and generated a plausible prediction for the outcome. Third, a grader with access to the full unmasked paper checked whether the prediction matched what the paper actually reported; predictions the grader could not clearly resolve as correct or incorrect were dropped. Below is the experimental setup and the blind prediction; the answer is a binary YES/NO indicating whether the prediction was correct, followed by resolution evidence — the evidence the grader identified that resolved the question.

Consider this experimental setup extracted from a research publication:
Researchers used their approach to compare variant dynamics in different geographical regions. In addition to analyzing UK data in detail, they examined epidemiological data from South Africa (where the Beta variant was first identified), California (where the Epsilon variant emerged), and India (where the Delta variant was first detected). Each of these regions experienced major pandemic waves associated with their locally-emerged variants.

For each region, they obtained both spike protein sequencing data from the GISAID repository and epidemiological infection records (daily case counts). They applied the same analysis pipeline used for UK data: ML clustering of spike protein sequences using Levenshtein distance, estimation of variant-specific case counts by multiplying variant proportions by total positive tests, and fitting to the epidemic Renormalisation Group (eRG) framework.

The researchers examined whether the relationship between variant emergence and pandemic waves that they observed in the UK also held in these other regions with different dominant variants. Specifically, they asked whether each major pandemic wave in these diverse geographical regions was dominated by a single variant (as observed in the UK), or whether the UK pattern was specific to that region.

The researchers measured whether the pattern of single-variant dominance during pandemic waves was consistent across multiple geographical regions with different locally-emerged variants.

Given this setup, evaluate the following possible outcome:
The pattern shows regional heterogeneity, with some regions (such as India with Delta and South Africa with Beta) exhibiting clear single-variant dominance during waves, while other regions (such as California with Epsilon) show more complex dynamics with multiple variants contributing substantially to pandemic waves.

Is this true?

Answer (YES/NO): NO